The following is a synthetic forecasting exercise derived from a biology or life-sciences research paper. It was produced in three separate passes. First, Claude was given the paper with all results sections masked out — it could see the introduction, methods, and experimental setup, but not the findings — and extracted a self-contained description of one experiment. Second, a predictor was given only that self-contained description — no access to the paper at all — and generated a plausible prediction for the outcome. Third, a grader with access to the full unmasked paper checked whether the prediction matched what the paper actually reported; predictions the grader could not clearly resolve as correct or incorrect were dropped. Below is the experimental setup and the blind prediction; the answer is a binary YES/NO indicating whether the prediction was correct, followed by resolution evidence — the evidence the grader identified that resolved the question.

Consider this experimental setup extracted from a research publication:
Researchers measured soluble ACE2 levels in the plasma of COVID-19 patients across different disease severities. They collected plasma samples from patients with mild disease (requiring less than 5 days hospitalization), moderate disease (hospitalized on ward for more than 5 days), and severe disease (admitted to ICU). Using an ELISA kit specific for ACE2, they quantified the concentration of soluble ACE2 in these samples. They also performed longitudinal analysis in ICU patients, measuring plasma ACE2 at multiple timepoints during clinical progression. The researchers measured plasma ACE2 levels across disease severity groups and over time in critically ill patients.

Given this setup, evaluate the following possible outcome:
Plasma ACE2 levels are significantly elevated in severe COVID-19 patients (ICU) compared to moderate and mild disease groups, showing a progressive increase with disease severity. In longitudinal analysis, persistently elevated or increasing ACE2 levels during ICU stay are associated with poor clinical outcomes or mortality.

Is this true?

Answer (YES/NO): NO